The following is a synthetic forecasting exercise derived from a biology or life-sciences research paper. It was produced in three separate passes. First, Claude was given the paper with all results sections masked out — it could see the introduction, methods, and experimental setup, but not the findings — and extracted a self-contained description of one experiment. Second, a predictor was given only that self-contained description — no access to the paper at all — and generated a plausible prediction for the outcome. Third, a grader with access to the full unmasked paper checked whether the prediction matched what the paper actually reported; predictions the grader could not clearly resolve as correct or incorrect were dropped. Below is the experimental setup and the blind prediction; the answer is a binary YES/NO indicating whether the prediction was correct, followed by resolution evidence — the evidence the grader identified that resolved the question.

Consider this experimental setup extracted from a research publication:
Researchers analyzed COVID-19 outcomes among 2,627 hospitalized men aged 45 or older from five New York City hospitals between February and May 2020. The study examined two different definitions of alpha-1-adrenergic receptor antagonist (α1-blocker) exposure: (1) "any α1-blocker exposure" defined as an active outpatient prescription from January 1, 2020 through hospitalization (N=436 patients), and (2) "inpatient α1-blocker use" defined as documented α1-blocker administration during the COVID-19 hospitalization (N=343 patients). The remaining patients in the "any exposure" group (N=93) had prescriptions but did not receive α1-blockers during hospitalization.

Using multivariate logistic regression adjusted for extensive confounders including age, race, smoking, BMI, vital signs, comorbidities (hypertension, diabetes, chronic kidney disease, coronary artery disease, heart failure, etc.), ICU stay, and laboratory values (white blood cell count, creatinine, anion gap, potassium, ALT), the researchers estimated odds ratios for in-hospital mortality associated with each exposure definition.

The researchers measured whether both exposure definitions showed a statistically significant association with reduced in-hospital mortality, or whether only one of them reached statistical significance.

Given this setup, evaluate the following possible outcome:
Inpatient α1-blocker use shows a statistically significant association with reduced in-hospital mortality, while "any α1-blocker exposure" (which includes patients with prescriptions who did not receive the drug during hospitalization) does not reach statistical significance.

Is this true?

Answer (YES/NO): YES